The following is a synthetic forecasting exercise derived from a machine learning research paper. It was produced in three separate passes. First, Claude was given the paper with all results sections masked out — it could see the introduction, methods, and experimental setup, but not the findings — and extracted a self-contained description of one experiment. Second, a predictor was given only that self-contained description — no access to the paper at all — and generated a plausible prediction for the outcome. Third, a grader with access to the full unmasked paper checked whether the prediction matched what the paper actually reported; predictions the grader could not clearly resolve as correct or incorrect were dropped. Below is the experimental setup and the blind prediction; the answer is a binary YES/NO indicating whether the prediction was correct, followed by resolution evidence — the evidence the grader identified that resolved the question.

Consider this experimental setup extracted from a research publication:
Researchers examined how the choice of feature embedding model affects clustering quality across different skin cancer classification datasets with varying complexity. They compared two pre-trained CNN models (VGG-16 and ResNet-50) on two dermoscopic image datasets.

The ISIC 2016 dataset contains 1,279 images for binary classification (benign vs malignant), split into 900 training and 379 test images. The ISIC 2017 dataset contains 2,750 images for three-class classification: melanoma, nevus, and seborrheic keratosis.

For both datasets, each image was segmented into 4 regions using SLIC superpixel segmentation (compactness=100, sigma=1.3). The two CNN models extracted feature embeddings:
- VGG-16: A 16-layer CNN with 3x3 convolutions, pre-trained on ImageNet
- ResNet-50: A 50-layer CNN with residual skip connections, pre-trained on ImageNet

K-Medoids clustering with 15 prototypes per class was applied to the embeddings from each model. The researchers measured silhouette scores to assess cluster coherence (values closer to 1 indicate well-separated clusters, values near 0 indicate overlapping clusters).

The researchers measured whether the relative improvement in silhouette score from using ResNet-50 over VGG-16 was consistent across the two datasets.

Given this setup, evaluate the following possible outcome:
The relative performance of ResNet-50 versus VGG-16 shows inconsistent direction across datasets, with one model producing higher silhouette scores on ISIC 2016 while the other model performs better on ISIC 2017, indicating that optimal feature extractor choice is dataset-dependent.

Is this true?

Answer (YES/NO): NO